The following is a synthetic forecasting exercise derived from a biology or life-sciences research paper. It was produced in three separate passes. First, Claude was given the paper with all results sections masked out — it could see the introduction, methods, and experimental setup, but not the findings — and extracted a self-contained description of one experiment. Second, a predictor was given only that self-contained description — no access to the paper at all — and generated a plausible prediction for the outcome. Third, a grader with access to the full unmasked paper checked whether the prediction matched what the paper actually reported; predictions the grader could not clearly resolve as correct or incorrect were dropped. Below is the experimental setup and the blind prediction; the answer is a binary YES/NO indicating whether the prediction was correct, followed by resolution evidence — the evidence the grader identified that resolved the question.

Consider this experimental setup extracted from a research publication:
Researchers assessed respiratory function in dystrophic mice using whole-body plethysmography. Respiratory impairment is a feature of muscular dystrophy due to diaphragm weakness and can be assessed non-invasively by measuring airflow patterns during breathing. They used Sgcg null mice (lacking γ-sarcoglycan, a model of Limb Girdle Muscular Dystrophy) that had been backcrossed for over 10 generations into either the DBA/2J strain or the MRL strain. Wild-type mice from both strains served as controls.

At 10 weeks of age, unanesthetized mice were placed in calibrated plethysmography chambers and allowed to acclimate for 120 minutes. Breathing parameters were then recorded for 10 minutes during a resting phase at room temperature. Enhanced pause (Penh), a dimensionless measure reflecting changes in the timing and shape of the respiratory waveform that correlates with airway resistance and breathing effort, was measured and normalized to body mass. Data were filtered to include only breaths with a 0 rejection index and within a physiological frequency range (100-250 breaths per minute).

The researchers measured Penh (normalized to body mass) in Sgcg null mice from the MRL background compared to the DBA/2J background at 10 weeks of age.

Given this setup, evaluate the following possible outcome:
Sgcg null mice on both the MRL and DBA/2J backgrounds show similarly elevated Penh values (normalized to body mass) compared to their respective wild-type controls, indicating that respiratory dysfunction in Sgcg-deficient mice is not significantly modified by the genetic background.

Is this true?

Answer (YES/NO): NO